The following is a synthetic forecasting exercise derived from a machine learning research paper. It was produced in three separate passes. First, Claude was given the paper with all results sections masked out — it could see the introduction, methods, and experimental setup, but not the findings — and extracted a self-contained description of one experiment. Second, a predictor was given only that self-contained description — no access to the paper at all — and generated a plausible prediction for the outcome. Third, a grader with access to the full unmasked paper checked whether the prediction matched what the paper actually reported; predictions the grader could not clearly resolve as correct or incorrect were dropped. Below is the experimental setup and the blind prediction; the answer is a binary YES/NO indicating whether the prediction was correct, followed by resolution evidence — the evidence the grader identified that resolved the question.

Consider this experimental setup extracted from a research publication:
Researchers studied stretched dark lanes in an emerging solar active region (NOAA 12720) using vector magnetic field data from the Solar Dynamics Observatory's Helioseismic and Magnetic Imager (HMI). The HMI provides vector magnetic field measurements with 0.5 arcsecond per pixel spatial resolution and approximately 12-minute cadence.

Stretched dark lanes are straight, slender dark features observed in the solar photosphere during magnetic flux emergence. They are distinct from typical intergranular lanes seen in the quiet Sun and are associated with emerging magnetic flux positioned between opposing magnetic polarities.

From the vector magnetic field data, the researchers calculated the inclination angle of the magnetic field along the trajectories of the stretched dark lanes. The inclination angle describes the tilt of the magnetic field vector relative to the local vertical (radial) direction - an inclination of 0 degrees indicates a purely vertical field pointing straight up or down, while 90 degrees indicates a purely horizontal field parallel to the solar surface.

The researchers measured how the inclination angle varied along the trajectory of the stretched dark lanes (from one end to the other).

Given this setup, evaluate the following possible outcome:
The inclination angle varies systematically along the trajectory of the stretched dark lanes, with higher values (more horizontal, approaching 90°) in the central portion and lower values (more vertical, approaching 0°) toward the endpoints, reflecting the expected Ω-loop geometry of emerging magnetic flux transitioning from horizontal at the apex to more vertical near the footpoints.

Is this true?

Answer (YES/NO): YES